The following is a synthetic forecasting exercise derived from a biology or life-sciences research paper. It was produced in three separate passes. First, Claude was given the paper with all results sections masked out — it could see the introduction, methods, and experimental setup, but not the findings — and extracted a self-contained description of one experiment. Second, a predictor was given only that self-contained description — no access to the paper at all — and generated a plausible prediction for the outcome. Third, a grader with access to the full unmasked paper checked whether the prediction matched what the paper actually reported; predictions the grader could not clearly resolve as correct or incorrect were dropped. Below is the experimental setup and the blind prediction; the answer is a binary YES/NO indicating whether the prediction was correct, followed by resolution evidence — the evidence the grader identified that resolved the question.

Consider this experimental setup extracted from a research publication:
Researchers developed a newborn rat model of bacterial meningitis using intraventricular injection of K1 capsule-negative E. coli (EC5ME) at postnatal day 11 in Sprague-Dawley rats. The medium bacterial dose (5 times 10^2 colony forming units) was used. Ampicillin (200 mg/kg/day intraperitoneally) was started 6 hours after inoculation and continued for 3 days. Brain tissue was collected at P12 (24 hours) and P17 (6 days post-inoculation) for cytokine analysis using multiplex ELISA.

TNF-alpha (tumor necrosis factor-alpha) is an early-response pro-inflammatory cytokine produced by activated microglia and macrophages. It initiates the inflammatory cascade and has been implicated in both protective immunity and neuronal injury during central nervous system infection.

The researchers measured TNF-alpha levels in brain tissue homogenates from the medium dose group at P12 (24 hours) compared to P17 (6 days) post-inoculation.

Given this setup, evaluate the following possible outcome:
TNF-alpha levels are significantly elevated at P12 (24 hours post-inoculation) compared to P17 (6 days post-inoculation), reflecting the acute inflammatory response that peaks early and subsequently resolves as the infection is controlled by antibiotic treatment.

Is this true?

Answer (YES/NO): YES